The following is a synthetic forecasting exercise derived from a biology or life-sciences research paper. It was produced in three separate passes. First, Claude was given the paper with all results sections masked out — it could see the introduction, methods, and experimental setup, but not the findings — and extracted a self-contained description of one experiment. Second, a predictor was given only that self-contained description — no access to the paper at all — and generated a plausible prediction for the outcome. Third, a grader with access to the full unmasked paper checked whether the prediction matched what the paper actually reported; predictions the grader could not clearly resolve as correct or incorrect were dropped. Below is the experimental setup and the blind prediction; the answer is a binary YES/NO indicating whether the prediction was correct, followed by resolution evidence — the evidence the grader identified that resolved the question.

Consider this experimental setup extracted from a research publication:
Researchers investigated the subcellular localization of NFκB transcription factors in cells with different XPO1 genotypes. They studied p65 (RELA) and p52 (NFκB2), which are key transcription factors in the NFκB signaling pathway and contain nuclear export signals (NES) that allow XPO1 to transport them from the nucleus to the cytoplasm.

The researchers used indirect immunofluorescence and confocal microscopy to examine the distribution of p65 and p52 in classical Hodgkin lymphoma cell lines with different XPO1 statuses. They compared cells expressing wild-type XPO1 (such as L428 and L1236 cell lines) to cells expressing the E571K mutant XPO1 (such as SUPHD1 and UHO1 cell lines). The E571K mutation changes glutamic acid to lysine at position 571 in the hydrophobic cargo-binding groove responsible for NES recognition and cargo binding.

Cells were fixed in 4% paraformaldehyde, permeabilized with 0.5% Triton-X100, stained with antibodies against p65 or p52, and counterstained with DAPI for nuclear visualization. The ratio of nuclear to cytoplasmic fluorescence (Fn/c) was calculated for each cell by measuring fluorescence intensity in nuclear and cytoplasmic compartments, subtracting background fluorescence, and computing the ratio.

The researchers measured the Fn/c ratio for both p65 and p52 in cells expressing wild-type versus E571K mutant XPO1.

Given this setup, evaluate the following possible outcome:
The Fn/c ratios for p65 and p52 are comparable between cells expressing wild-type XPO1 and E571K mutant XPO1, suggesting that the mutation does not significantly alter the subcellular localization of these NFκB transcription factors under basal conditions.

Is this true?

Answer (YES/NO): NO